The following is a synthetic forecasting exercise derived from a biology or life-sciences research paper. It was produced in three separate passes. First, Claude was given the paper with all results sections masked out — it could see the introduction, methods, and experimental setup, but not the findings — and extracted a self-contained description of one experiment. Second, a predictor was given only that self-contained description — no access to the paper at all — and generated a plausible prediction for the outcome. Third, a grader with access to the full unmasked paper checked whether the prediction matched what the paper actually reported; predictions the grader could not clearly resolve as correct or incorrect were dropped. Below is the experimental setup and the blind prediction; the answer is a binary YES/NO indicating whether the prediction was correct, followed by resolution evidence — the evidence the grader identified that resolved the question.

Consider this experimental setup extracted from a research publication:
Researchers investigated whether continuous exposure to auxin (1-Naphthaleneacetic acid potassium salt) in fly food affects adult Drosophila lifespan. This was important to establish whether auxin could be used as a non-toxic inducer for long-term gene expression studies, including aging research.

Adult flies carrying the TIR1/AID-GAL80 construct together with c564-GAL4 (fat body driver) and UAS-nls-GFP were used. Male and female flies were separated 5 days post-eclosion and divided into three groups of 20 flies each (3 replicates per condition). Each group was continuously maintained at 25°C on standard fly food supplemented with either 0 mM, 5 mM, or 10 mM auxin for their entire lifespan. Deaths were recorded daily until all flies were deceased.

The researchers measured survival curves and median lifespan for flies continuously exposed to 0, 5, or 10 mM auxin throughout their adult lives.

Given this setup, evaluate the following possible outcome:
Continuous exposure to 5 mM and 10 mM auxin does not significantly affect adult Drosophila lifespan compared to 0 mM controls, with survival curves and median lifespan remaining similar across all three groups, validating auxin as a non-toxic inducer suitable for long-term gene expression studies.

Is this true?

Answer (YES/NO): YES